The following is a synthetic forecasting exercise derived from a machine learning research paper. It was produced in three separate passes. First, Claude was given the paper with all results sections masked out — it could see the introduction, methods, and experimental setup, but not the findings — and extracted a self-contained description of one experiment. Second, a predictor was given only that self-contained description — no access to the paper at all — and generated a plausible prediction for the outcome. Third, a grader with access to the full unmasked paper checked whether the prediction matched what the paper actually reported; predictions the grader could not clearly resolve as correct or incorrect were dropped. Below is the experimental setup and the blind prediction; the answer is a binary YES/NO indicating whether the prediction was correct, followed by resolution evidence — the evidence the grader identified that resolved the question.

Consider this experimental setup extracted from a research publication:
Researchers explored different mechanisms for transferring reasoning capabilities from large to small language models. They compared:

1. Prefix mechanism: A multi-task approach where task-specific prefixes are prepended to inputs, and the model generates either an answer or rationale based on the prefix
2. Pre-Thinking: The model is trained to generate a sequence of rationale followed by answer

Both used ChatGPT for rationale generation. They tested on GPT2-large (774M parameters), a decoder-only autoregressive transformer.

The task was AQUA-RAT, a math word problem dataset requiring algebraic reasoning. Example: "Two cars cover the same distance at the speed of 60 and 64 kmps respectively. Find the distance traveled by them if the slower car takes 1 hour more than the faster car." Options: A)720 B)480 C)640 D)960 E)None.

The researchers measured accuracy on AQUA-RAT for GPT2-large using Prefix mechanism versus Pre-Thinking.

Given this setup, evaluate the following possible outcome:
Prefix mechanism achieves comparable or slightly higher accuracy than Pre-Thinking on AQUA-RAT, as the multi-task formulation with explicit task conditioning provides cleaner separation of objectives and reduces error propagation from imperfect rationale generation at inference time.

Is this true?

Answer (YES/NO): YES